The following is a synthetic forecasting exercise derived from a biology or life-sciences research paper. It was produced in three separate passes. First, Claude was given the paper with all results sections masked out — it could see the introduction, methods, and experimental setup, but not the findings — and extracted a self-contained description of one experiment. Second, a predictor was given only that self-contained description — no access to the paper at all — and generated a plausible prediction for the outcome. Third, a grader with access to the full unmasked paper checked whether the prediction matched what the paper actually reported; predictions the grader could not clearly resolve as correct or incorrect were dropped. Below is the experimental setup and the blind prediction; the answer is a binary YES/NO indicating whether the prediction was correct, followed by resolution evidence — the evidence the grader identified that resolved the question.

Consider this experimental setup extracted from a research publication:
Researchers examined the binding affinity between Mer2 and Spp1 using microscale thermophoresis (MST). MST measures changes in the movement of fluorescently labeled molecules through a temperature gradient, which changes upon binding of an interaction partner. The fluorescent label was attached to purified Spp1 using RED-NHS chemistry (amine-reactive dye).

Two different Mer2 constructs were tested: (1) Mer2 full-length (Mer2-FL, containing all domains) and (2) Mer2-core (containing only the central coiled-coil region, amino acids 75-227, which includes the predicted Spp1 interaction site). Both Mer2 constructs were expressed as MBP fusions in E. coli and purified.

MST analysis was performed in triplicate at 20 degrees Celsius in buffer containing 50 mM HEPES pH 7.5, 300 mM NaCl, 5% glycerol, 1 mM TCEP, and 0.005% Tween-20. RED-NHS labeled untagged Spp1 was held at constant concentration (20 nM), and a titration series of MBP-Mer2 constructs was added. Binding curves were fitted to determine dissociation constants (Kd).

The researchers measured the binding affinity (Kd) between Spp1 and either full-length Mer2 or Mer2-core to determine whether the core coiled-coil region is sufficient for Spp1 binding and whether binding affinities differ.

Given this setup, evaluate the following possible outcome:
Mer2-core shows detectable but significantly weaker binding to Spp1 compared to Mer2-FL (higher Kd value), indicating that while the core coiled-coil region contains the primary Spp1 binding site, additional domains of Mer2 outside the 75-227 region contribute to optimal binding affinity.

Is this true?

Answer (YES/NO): YES